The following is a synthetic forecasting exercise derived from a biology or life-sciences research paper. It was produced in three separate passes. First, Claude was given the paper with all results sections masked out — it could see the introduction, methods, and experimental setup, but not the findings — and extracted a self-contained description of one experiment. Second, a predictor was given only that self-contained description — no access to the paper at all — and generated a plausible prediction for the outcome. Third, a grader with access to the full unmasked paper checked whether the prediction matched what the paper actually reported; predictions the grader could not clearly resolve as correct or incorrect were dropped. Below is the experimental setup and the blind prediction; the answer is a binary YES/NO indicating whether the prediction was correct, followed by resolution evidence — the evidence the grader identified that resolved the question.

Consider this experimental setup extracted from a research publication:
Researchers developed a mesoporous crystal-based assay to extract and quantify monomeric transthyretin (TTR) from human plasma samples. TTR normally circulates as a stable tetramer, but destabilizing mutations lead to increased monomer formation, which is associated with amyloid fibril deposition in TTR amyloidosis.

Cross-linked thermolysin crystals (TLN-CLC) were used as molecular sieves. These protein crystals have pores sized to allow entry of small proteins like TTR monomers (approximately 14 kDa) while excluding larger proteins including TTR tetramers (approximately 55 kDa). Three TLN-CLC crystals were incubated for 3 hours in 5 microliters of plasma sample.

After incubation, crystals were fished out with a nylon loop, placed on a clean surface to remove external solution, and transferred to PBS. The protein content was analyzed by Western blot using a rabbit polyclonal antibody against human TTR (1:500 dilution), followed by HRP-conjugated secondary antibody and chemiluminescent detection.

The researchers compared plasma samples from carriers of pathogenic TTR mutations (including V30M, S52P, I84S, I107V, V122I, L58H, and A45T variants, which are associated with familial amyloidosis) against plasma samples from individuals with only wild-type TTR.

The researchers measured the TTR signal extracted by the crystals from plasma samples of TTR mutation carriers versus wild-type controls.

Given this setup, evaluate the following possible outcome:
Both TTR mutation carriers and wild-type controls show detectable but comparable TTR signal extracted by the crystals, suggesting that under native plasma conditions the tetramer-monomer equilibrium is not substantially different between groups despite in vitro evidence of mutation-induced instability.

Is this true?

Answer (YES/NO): NO